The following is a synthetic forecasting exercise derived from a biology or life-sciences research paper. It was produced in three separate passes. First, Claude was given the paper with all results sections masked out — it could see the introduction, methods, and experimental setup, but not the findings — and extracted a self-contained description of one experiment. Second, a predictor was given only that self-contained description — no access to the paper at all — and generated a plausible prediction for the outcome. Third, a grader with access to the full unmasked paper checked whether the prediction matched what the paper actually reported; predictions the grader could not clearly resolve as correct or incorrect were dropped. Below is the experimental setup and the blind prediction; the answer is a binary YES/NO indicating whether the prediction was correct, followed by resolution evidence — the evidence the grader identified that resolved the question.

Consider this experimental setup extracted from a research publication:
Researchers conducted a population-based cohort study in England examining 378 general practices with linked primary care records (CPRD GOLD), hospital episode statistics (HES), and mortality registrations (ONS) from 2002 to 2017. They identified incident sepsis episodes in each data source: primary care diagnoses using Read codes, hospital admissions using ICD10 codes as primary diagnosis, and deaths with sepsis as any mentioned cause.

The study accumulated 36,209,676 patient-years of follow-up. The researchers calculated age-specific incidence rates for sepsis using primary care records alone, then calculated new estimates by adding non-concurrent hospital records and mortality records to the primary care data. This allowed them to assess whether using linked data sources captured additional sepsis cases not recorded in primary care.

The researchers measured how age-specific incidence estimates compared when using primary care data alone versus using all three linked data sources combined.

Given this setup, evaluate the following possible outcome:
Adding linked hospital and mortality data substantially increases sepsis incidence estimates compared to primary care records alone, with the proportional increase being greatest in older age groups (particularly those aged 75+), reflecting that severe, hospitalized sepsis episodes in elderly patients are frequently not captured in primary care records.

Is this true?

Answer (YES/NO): YES